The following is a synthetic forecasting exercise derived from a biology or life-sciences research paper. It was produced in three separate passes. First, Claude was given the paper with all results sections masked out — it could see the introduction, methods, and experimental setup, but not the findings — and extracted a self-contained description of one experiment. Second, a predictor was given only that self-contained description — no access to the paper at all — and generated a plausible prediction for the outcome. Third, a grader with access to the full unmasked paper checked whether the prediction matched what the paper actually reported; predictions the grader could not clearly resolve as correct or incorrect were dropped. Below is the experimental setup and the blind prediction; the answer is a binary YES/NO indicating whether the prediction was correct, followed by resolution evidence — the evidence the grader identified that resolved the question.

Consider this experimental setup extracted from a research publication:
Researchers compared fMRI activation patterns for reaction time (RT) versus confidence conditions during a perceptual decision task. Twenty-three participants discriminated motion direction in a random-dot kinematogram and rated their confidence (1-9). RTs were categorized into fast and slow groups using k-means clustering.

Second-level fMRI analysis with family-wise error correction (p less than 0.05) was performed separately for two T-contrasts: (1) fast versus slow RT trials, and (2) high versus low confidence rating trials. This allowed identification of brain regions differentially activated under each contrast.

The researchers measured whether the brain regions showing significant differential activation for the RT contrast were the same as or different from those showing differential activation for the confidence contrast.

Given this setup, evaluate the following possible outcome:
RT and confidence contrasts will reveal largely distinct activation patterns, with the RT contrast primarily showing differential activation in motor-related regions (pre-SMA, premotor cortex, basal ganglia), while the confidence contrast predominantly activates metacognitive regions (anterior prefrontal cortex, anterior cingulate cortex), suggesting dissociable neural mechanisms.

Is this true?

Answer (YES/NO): NO